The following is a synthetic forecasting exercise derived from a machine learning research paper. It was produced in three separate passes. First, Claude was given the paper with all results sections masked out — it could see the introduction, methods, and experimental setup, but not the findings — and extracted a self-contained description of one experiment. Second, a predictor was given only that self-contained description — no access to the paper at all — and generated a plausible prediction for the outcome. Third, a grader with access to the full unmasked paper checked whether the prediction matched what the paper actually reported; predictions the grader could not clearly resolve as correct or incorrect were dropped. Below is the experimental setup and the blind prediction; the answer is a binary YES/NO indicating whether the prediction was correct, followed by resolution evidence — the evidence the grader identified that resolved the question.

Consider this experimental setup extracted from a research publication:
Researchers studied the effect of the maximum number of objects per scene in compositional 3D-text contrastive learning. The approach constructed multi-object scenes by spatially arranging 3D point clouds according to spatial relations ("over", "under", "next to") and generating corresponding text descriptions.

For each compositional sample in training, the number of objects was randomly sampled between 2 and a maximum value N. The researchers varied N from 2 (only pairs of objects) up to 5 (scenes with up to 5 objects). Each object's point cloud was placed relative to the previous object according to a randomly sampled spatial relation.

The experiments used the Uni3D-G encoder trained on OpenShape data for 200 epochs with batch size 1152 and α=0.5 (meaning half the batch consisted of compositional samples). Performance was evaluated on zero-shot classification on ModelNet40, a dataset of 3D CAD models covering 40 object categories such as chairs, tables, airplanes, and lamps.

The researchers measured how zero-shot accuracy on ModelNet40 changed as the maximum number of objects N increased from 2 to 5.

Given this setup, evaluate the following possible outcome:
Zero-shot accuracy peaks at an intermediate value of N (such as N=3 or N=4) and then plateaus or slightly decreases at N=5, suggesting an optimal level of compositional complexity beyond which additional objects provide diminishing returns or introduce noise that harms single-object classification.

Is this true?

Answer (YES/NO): YES